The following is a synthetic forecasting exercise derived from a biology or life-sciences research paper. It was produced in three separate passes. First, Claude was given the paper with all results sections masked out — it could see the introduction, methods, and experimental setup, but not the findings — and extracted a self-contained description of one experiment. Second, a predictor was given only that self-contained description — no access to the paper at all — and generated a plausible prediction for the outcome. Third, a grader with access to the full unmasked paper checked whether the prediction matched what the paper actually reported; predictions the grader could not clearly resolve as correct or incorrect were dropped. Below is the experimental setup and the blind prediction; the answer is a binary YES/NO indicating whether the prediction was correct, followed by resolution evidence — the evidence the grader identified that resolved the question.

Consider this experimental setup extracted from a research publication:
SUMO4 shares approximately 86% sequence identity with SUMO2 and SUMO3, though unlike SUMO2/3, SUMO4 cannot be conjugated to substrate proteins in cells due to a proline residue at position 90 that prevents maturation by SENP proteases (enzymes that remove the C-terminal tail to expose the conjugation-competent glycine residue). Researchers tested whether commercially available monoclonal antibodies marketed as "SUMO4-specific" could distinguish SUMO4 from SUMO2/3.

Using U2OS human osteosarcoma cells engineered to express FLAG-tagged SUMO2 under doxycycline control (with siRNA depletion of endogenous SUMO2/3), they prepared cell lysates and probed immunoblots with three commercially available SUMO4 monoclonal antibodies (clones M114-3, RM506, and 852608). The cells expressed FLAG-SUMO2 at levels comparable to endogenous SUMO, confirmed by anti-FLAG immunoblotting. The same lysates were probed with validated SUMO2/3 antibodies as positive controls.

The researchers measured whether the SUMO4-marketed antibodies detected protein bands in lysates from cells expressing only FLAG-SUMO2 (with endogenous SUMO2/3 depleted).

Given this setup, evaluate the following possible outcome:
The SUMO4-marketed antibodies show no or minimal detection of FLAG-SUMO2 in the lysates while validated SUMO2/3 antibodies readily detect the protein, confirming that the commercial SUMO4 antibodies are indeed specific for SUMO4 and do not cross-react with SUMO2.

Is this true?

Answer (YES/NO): NO